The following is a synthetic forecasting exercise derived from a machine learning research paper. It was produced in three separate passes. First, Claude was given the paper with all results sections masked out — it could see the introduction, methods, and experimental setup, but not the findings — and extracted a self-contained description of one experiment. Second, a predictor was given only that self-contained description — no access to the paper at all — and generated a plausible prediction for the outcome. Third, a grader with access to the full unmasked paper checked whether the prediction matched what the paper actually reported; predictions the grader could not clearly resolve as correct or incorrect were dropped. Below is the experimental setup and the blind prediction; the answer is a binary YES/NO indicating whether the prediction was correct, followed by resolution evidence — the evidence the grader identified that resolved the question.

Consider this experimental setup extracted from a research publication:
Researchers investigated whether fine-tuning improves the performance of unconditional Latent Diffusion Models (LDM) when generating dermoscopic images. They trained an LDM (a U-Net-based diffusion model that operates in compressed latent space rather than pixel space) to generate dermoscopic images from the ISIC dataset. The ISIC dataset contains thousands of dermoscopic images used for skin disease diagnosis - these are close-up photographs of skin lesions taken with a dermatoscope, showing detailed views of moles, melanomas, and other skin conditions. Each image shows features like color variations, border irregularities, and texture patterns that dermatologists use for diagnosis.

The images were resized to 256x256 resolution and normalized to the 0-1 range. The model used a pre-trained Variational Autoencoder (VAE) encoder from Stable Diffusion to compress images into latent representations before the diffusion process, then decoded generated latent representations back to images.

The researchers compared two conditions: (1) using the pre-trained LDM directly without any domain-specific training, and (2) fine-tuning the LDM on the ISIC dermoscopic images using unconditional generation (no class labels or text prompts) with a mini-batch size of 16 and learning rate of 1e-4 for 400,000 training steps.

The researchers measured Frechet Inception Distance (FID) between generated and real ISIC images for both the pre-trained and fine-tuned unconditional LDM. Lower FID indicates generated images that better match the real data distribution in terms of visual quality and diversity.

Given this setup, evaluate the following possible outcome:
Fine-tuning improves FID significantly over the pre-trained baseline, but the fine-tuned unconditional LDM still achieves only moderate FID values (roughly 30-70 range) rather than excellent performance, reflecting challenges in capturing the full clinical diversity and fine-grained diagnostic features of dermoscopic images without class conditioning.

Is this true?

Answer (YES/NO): NO